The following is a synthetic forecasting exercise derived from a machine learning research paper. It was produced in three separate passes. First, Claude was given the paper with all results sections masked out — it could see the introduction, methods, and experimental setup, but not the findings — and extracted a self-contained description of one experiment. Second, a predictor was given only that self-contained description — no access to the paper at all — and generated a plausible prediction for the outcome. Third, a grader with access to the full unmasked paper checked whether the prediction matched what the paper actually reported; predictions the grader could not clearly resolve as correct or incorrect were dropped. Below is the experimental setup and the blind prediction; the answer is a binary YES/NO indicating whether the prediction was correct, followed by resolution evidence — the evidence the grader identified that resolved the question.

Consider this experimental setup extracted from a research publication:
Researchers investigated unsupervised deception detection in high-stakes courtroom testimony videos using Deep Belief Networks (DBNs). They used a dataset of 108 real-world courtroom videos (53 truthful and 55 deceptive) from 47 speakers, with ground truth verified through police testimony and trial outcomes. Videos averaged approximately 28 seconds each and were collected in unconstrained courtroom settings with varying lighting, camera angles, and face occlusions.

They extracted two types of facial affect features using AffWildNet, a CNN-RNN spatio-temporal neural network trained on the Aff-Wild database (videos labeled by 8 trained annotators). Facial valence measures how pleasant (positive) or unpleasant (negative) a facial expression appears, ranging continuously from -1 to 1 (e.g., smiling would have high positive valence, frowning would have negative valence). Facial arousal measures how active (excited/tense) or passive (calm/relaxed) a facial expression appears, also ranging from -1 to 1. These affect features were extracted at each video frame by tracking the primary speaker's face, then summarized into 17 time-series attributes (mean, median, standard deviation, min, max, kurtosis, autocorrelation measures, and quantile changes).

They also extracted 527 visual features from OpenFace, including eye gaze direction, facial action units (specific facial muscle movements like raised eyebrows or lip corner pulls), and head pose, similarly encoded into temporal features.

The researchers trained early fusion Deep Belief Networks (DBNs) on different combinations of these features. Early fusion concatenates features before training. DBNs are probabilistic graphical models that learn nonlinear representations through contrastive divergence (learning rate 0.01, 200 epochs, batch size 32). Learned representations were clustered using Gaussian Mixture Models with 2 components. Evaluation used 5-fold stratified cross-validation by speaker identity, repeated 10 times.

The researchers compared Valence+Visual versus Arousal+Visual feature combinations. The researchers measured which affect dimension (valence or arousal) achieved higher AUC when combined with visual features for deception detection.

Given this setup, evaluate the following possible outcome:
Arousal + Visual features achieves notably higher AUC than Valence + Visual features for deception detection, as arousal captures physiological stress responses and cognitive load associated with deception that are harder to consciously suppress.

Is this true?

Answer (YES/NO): NO